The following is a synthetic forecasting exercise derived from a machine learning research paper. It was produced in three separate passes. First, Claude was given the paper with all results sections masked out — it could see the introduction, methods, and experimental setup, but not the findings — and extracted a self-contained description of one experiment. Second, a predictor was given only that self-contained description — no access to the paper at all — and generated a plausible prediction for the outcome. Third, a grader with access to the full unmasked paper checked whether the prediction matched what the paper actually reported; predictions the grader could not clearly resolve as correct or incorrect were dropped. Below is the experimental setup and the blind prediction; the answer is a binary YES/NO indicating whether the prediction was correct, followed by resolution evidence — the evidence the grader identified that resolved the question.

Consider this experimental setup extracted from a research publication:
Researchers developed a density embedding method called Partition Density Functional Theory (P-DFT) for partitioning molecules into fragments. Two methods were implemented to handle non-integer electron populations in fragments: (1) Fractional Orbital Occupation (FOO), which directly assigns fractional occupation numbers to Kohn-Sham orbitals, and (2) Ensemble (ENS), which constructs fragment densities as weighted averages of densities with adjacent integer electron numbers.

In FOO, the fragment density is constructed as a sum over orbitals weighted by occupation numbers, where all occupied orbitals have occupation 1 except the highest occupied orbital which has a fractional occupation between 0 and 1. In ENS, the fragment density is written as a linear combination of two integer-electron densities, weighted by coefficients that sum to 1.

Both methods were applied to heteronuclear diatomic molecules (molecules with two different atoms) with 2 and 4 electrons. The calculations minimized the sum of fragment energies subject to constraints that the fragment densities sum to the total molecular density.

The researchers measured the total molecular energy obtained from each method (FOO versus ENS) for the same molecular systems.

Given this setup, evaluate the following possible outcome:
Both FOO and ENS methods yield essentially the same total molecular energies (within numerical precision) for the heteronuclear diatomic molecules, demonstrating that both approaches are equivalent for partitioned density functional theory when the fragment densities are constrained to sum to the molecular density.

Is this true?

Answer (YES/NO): YES